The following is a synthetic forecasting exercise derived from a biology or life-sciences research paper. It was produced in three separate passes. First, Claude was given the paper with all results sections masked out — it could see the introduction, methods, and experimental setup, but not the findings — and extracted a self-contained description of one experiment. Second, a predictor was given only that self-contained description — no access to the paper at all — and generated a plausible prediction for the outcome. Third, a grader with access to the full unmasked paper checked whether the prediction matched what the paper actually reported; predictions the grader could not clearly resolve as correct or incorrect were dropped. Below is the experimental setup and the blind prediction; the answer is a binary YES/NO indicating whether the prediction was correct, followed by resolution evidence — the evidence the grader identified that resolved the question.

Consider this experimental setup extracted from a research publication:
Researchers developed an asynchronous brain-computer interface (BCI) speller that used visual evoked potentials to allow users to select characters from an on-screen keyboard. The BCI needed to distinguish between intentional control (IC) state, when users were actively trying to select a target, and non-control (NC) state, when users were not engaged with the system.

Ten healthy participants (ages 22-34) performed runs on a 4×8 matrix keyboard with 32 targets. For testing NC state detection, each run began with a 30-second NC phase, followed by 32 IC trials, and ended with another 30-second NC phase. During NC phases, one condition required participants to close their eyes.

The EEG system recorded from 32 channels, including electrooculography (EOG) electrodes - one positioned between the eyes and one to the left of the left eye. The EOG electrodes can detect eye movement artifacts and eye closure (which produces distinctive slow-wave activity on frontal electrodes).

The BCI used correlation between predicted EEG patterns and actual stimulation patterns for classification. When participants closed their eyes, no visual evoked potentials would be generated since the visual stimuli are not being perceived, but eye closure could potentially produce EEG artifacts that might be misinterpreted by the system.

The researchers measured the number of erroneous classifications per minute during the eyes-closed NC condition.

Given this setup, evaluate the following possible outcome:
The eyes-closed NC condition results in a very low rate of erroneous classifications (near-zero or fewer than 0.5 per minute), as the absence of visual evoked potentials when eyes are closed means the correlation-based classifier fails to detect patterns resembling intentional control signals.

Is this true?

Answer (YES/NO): YES